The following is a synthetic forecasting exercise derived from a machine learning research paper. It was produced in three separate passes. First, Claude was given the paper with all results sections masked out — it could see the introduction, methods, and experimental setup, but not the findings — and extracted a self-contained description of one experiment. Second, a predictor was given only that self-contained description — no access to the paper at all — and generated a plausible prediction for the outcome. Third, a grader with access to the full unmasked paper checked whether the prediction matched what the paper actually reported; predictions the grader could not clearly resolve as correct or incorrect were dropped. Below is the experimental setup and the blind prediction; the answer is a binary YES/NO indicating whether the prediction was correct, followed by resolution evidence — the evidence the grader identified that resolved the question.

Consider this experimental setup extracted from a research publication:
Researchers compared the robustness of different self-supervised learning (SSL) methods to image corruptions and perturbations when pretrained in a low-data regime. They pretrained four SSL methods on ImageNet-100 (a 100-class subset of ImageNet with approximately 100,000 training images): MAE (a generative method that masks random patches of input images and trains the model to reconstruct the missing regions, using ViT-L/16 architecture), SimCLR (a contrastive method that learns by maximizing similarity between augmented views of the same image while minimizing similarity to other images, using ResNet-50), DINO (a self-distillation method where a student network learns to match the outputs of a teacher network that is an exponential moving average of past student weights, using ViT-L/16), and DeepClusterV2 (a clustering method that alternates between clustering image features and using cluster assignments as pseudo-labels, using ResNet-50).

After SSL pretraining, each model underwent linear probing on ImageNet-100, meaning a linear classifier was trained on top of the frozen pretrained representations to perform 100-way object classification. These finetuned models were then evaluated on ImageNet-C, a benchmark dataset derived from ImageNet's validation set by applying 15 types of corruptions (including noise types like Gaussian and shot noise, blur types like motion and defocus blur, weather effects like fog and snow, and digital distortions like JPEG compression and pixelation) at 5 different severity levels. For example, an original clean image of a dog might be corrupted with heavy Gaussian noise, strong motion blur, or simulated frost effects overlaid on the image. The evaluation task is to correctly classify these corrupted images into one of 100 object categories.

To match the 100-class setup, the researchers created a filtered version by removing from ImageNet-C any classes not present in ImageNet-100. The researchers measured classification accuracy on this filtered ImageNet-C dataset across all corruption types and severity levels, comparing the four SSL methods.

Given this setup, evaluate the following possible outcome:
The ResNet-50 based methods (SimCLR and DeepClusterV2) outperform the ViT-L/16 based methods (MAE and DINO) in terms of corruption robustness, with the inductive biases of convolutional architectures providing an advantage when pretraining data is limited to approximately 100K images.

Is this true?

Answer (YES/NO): NO